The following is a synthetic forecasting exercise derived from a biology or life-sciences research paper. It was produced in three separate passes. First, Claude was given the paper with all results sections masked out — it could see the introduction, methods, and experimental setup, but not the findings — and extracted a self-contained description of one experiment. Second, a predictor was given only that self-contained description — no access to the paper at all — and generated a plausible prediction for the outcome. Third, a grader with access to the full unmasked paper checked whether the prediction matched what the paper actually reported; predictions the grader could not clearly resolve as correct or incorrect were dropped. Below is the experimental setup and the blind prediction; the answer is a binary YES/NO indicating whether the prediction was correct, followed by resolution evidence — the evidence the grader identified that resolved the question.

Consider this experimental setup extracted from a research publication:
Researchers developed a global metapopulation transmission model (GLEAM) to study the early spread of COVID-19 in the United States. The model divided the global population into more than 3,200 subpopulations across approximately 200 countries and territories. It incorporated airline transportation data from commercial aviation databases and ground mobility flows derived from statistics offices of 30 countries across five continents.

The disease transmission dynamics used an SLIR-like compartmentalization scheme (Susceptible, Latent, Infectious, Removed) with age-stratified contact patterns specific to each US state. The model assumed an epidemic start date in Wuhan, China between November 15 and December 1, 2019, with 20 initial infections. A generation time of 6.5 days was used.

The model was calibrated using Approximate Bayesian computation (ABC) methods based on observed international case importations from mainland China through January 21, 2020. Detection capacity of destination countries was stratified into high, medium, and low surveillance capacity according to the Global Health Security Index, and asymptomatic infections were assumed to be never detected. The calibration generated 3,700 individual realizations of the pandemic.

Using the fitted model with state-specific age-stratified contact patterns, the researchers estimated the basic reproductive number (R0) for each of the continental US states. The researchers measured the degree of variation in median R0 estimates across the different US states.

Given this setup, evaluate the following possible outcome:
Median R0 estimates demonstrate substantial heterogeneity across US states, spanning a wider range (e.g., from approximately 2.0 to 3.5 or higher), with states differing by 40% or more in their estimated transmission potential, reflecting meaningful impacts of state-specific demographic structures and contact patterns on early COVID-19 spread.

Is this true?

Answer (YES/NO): NO